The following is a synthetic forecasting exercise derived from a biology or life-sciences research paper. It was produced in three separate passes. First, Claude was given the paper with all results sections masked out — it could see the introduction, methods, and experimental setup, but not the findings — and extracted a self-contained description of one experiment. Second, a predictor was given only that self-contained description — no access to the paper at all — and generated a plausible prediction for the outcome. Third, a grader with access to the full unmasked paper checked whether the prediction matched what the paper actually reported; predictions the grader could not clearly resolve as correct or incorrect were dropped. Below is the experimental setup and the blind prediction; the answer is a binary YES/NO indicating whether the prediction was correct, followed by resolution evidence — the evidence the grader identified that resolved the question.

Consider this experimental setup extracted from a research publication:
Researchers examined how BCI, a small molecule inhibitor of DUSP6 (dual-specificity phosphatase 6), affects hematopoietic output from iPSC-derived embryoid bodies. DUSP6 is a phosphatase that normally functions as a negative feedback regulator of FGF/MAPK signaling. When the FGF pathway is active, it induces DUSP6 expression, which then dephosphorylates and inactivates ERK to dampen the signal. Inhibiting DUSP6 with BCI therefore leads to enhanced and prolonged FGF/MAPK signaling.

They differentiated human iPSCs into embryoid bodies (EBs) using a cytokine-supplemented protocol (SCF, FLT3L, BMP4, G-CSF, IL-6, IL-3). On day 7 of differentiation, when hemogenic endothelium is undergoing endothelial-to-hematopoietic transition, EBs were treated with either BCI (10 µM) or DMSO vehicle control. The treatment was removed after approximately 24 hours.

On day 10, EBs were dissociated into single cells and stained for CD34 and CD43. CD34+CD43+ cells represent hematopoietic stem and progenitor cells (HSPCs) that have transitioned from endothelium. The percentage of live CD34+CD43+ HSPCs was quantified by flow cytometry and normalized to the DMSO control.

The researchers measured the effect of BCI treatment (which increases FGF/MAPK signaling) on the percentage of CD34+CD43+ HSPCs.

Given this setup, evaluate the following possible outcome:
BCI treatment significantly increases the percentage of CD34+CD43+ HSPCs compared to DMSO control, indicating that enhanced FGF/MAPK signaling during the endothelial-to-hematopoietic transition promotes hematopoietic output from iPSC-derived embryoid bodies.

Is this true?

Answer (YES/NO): NO